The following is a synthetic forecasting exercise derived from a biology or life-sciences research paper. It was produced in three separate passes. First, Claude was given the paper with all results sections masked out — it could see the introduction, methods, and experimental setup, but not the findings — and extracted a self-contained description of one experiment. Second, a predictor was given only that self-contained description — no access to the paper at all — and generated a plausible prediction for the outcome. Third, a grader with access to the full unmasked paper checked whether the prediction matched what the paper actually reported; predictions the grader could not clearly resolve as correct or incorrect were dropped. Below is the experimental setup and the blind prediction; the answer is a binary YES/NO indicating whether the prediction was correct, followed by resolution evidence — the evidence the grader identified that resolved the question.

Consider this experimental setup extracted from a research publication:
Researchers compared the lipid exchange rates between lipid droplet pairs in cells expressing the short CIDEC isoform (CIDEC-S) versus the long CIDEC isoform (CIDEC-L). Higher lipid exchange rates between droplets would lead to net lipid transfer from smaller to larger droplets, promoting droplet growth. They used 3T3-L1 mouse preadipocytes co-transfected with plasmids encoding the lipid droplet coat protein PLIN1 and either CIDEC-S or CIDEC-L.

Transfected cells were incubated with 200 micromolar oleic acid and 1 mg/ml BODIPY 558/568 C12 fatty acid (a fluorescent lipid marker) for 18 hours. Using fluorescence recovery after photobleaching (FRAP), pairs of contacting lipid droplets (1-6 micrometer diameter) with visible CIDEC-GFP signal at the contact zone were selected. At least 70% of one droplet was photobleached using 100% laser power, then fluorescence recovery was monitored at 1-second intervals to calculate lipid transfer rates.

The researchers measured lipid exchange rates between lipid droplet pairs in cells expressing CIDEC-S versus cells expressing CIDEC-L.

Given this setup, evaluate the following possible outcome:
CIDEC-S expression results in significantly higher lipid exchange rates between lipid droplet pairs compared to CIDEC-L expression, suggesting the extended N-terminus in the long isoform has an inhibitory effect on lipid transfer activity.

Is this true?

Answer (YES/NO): YES